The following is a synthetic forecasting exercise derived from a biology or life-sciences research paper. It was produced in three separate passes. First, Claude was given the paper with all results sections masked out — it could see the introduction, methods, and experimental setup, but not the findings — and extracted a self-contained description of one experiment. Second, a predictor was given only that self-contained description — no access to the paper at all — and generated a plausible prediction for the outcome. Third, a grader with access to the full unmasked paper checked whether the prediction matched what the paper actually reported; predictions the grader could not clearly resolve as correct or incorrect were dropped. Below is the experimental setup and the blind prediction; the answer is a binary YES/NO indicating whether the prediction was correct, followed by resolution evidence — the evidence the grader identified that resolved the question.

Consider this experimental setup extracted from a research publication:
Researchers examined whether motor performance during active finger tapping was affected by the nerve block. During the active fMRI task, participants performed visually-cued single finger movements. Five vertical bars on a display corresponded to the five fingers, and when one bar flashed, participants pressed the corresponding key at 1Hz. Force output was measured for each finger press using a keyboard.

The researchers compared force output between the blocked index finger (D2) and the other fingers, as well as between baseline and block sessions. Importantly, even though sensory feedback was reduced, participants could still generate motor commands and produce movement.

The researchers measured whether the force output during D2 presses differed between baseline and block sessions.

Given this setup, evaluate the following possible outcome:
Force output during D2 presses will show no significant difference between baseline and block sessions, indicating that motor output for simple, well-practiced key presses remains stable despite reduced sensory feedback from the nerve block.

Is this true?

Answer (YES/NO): YES